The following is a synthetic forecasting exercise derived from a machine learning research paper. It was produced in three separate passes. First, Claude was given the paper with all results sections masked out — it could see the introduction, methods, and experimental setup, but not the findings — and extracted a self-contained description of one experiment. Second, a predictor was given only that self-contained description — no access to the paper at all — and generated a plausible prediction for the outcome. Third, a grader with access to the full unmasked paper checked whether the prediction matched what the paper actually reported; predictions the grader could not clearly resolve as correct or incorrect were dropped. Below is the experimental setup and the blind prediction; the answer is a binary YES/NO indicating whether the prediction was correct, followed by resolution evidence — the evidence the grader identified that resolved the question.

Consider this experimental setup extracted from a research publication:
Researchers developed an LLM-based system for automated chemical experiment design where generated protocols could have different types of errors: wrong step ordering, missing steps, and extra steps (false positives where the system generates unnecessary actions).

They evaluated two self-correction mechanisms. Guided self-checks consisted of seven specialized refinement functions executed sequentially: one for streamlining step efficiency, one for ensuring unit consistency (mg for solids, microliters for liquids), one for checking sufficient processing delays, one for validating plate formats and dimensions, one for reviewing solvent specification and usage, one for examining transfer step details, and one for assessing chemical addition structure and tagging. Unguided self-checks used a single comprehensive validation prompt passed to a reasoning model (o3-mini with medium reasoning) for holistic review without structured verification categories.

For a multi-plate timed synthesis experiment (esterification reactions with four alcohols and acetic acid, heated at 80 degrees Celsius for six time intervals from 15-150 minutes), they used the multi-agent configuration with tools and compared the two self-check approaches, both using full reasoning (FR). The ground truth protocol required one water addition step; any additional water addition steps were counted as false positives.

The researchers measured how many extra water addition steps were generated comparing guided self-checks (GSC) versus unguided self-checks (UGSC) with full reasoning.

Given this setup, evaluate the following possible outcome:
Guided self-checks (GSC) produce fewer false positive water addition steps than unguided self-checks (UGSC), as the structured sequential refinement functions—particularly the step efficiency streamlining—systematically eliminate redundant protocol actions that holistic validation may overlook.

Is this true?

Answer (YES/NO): YES